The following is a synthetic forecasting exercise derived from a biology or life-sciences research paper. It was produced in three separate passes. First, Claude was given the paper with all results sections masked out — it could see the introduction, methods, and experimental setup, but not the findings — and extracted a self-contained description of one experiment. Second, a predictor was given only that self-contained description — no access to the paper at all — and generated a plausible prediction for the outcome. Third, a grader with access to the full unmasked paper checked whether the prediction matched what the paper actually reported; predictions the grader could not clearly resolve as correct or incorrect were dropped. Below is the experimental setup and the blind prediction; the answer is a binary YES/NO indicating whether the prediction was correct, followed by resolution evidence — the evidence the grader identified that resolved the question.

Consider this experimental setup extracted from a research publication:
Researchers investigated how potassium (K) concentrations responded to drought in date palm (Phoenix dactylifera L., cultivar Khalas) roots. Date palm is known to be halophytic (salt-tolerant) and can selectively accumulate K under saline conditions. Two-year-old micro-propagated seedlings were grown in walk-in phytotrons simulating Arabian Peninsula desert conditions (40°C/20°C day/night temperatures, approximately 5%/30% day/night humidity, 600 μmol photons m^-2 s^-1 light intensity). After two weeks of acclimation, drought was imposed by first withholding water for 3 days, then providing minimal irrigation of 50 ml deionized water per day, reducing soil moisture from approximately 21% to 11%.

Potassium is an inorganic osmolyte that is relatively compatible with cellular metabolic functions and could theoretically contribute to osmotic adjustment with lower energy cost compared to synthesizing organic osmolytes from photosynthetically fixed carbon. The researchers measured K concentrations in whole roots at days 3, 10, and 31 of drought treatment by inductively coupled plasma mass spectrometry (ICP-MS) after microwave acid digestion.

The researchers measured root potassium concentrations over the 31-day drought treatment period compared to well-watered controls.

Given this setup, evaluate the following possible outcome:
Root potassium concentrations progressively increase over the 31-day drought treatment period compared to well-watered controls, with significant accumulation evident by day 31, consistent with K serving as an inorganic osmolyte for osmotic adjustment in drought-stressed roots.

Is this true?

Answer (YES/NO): NO